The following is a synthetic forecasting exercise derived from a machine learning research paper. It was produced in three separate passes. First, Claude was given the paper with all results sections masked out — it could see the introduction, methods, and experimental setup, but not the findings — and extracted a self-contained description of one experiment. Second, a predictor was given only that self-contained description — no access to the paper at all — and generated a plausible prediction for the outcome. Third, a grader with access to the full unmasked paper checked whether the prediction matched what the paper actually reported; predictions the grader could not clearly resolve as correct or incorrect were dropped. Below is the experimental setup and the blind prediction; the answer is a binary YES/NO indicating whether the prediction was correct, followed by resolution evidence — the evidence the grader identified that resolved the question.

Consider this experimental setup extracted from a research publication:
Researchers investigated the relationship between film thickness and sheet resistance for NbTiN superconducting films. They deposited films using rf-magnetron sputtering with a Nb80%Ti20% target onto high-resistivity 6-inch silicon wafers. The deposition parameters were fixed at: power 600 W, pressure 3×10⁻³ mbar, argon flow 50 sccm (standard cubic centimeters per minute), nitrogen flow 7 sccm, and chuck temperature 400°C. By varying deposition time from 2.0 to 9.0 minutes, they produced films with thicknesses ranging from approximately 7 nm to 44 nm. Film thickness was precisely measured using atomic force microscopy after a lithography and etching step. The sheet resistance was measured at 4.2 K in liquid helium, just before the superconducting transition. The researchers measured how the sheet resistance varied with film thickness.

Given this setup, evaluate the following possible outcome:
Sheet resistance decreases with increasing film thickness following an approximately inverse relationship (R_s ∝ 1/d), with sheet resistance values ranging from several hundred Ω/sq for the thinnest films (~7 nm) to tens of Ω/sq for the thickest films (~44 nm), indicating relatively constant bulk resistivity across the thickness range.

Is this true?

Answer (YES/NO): NO